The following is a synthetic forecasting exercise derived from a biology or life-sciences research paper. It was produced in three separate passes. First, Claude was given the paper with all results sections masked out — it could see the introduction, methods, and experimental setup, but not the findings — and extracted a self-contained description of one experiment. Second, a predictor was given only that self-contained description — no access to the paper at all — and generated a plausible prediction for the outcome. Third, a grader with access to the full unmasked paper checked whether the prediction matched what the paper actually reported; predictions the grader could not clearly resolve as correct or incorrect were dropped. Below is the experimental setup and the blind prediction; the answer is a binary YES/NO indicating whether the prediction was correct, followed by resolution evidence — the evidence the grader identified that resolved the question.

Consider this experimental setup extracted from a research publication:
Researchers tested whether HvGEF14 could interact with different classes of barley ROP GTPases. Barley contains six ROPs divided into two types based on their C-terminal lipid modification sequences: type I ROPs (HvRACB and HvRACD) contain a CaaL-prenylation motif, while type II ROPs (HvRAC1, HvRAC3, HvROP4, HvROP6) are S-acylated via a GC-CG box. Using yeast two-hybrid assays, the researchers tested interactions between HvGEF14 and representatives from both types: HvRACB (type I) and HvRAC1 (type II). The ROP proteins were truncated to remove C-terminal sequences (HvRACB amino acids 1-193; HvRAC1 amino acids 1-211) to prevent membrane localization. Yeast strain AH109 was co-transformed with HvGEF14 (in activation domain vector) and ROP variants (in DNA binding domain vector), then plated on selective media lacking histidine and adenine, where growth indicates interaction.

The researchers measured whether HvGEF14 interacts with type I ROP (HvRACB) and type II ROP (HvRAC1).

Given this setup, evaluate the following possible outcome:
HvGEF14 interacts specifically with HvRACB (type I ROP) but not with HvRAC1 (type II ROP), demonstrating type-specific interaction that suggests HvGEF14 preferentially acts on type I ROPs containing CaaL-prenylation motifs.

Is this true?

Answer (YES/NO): NO